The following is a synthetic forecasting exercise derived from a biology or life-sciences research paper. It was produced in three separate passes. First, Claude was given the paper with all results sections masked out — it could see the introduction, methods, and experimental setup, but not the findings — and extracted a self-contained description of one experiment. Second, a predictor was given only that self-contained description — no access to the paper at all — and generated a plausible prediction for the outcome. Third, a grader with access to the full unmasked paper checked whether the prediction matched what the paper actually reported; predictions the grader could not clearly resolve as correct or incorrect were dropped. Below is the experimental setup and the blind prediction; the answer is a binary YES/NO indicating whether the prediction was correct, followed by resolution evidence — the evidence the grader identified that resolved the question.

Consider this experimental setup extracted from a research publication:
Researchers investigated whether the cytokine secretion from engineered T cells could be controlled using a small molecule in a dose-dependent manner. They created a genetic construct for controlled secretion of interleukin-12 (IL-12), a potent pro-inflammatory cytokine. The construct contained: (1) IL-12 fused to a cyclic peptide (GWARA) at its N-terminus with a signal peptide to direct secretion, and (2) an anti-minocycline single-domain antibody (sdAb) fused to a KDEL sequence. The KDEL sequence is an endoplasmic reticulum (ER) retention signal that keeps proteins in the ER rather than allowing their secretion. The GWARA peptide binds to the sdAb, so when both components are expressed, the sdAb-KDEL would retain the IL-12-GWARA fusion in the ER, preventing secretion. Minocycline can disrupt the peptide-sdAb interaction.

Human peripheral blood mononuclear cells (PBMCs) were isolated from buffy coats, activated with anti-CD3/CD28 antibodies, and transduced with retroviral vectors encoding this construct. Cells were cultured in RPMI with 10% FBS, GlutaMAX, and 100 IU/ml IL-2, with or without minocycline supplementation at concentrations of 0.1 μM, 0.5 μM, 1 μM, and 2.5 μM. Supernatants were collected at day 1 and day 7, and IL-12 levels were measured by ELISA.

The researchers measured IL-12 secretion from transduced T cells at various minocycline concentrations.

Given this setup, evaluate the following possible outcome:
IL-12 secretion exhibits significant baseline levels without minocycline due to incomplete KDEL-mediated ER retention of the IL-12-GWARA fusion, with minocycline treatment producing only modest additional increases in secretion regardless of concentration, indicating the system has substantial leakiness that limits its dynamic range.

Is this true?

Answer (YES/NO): NO